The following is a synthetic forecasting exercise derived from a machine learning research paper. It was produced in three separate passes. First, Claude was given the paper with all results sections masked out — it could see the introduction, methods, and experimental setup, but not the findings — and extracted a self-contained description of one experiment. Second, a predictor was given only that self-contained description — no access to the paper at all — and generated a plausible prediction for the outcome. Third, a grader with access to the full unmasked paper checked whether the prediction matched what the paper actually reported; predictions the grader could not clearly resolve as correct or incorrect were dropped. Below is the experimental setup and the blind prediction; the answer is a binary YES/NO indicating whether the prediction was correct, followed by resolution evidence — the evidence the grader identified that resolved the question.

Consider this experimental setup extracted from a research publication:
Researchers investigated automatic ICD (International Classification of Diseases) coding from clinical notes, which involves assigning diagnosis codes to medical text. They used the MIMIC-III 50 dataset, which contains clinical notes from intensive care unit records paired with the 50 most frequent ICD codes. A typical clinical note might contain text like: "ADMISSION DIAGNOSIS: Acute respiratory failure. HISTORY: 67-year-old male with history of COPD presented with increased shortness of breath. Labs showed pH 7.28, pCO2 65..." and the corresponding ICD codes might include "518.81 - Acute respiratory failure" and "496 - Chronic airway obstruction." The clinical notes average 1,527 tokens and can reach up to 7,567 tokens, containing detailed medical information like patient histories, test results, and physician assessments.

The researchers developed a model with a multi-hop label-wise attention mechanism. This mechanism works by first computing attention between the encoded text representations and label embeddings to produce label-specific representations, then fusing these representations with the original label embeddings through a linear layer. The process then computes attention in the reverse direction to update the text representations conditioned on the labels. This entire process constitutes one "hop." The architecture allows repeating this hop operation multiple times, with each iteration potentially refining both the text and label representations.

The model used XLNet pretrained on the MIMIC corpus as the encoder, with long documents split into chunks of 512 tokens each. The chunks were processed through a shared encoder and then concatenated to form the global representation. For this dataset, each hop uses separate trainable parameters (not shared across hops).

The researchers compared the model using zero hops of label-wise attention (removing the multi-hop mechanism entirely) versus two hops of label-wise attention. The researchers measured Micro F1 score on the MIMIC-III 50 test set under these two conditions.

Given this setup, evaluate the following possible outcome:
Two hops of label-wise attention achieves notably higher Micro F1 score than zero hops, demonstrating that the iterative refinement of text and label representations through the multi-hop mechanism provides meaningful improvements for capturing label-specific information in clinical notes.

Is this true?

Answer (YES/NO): YES